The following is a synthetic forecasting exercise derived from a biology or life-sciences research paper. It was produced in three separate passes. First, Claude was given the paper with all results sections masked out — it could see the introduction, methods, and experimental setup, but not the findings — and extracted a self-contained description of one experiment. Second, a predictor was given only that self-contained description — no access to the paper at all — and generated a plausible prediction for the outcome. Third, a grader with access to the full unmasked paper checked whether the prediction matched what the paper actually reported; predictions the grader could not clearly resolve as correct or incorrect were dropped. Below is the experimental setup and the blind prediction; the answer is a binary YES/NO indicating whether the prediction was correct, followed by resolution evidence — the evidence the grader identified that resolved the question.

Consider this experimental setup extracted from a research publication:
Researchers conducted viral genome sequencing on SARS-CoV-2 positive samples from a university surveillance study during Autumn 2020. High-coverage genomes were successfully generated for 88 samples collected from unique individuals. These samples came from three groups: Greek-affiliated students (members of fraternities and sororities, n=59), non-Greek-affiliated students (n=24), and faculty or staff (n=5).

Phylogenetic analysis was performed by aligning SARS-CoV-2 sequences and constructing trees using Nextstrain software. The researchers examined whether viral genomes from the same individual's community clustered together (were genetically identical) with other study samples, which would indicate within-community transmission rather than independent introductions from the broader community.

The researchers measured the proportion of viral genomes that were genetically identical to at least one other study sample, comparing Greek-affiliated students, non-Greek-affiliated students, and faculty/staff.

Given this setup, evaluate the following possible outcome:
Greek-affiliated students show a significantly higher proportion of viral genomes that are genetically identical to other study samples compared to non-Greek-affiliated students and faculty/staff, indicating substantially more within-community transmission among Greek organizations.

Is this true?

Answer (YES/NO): YES